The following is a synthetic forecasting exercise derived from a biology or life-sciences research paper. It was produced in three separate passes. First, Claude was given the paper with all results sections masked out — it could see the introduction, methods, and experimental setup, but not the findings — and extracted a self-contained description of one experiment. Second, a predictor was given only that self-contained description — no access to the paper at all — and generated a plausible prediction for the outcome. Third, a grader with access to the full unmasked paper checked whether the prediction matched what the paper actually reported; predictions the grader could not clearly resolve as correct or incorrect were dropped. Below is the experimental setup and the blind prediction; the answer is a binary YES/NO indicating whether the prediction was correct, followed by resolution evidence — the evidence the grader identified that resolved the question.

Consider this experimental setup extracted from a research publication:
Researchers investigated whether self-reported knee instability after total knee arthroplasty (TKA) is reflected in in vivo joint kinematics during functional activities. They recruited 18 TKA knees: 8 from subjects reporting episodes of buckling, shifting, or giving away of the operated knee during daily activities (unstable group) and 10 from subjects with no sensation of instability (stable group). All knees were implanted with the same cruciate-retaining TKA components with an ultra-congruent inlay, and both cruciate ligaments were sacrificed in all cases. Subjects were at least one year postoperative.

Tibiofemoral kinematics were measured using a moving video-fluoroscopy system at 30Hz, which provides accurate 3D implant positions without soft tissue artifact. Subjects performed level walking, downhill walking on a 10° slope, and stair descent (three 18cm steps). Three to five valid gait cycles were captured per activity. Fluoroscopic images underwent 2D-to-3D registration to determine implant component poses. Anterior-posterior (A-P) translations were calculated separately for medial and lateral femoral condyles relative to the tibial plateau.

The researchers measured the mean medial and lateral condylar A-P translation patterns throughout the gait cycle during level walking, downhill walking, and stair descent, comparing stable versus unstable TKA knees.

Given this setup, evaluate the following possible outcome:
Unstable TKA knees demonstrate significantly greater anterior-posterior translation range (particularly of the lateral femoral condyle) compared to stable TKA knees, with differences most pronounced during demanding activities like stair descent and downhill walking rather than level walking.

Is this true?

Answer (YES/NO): NO